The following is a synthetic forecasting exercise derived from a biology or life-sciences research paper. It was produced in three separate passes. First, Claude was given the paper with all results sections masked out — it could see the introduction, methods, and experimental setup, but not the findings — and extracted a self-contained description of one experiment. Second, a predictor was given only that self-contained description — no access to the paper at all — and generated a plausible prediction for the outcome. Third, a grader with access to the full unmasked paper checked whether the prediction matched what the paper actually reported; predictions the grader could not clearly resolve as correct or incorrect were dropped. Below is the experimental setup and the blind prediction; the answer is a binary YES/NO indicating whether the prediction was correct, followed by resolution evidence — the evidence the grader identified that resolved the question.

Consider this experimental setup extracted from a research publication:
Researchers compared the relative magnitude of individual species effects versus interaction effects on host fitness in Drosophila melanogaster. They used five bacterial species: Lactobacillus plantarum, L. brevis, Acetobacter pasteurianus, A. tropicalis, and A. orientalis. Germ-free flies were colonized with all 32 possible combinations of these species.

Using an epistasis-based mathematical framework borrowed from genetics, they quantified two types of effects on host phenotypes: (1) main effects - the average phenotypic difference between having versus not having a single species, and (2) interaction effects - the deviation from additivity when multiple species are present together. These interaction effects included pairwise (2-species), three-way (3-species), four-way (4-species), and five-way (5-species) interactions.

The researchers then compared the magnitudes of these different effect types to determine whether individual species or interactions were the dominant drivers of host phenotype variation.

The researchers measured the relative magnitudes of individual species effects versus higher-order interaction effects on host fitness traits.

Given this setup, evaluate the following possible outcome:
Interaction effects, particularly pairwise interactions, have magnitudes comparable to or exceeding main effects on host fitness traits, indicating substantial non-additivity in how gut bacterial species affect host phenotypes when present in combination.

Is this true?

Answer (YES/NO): YES